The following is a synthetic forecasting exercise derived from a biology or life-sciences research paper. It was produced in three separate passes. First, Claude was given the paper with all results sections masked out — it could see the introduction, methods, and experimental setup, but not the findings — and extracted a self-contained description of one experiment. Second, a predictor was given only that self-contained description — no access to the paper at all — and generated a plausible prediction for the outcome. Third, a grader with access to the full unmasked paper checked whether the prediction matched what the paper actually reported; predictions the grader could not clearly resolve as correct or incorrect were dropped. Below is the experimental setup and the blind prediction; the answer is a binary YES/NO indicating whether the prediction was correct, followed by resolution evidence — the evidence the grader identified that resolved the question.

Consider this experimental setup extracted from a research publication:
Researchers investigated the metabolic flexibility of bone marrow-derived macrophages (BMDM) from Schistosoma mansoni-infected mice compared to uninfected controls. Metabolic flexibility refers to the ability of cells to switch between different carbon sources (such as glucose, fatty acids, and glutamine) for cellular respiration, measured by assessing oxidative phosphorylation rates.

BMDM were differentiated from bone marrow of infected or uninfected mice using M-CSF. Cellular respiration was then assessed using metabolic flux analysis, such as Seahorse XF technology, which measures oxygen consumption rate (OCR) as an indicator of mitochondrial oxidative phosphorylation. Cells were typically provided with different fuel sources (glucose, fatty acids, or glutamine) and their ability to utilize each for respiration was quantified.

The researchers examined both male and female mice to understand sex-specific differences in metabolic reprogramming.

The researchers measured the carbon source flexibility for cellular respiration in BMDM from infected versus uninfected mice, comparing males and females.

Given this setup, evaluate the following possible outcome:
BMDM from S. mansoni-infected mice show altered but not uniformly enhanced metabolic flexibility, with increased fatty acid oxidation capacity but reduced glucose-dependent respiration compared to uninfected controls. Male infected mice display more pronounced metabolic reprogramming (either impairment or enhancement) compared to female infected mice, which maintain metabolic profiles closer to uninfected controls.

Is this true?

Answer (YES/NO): NO